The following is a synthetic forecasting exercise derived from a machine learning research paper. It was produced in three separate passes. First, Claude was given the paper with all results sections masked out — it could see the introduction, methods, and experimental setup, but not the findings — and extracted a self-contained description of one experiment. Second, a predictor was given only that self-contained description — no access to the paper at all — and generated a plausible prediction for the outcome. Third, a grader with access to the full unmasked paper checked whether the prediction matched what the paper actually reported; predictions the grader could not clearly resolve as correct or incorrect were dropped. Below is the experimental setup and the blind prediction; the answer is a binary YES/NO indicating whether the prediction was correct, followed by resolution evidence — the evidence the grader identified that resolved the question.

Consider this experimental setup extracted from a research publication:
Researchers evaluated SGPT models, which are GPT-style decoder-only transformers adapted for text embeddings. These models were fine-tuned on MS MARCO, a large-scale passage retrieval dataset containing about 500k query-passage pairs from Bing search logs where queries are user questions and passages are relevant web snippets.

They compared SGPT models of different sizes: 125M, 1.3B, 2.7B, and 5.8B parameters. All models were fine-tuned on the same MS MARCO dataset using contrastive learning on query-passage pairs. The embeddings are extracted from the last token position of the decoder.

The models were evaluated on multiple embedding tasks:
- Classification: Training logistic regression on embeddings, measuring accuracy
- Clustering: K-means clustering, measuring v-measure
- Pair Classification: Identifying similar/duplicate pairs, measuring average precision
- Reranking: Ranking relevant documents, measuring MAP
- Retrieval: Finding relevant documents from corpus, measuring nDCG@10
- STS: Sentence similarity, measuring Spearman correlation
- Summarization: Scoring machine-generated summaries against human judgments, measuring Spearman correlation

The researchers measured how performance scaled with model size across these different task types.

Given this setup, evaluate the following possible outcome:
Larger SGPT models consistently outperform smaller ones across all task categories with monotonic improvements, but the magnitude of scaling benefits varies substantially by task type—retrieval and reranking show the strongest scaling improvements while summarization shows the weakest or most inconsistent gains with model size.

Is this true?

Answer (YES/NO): NO